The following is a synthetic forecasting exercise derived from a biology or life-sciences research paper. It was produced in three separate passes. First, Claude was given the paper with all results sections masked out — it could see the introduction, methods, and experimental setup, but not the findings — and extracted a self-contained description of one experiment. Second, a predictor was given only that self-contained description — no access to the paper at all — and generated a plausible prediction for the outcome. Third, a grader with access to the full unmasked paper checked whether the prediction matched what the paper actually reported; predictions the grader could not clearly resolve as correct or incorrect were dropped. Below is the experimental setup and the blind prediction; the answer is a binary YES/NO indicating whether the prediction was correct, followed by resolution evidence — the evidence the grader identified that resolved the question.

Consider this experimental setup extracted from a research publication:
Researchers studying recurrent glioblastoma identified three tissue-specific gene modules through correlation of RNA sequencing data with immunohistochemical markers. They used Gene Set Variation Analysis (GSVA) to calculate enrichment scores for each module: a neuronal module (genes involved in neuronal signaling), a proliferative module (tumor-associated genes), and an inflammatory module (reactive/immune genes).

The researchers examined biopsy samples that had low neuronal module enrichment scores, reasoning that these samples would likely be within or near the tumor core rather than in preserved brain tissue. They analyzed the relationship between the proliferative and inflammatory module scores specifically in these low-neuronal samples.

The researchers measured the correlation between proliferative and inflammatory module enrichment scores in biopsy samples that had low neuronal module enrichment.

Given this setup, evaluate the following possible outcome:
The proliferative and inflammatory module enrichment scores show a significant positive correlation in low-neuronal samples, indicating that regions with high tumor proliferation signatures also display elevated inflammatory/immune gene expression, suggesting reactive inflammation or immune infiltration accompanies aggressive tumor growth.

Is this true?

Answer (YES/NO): NO